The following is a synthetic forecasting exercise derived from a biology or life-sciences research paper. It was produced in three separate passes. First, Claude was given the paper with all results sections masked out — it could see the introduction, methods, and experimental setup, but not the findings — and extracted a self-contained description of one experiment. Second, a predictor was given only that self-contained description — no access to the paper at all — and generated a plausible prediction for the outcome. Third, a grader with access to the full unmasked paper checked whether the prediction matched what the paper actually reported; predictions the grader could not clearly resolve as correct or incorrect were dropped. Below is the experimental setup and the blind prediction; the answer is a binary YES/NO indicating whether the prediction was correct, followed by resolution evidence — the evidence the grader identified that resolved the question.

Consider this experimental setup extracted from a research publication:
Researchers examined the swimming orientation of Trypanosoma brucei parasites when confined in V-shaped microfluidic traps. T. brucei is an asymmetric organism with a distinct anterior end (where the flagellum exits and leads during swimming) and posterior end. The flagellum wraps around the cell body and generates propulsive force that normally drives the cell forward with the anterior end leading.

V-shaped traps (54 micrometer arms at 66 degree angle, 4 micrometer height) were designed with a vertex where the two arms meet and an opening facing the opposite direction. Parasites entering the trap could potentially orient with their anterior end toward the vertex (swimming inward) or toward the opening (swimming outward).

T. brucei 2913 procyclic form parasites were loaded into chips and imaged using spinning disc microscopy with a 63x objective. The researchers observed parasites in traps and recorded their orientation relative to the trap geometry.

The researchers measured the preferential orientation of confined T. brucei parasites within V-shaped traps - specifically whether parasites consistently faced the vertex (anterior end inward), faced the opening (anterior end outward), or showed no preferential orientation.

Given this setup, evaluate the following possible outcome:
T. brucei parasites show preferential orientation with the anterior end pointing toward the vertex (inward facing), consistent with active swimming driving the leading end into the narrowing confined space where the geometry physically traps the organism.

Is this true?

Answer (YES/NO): NO